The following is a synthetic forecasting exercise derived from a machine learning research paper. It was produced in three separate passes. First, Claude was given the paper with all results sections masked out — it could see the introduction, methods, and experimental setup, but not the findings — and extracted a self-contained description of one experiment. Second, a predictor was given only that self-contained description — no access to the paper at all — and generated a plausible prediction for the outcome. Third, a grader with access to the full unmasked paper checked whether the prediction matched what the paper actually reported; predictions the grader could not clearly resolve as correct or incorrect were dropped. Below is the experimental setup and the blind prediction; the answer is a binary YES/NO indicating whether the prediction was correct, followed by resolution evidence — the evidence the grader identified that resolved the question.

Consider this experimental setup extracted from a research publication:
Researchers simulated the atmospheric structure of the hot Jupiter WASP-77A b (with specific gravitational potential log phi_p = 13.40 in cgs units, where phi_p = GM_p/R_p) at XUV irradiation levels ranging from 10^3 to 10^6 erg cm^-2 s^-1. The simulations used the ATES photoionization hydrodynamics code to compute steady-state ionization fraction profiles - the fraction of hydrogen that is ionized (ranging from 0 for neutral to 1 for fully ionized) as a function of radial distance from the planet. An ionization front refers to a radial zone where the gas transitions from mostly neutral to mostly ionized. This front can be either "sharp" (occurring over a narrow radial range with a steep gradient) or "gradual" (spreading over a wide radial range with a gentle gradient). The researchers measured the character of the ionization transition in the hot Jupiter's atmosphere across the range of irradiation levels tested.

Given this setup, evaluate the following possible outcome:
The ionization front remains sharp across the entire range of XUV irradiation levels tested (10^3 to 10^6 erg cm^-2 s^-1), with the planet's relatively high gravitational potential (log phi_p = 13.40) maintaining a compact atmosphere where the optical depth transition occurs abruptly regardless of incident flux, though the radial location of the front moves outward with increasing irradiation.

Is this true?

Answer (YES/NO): YES